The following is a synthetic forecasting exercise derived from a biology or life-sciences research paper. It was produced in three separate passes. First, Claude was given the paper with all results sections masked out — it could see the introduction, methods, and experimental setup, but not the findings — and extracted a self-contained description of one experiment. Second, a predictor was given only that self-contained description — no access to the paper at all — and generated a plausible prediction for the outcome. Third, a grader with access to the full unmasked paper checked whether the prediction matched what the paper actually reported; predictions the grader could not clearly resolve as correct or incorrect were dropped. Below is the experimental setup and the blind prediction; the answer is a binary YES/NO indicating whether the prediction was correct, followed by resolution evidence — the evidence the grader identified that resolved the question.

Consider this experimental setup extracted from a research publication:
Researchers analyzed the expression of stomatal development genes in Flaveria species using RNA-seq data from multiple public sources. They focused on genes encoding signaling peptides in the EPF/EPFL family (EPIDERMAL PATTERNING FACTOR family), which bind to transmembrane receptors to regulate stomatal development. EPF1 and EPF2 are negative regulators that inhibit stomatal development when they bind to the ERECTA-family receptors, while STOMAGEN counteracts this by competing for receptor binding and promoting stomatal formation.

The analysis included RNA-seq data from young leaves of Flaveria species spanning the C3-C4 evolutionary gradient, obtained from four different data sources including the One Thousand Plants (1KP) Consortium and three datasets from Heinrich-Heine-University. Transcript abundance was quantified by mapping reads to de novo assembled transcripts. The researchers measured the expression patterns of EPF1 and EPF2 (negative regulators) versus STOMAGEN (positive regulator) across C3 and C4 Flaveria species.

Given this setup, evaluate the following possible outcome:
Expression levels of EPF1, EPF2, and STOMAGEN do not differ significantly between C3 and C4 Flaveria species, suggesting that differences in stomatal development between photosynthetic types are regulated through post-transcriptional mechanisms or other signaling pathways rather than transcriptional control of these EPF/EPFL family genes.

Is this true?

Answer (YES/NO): NO